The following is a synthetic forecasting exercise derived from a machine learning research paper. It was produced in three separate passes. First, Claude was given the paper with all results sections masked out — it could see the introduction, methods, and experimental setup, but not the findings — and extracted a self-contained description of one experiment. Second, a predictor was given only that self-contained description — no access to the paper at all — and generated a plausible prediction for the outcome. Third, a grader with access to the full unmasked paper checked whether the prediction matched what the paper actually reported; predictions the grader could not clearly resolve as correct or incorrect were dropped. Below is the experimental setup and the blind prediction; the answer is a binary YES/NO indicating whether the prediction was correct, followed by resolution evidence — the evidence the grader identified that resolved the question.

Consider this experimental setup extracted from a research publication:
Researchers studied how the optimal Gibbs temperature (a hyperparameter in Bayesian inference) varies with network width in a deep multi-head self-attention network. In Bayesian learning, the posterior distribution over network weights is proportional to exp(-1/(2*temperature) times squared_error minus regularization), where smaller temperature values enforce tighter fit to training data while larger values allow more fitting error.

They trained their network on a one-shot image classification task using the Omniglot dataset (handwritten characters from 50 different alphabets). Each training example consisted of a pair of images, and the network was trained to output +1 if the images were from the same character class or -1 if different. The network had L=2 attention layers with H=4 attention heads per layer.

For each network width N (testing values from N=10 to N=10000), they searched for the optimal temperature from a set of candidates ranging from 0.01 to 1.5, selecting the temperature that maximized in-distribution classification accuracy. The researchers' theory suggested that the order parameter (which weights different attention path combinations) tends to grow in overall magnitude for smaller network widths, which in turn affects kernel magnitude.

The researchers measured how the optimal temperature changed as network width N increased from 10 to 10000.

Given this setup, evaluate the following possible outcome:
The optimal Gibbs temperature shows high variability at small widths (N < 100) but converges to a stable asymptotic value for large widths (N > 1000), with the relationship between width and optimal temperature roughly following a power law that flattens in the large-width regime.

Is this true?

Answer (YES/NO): NO